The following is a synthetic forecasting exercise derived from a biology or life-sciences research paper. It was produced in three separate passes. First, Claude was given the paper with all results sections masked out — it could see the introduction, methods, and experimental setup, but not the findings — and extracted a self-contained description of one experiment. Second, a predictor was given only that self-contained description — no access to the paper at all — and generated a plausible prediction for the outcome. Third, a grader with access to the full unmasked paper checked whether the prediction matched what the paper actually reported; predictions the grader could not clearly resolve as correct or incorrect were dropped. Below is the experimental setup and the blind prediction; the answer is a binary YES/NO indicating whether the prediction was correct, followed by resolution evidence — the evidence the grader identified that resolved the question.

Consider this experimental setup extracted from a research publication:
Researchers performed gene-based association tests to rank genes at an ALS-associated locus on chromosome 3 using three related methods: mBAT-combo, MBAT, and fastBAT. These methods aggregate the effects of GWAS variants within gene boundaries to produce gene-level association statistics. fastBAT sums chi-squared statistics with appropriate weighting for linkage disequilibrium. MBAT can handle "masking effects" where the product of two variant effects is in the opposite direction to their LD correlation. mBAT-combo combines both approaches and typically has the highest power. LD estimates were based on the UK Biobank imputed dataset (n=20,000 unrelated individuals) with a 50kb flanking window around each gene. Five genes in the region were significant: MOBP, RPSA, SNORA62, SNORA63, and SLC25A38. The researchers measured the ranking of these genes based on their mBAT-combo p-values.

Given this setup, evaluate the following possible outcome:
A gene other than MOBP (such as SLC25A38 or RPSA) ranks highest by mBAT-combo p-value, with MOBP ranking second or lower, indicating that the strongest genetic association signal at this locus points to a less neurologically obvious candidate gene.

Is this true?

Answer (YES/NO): NO